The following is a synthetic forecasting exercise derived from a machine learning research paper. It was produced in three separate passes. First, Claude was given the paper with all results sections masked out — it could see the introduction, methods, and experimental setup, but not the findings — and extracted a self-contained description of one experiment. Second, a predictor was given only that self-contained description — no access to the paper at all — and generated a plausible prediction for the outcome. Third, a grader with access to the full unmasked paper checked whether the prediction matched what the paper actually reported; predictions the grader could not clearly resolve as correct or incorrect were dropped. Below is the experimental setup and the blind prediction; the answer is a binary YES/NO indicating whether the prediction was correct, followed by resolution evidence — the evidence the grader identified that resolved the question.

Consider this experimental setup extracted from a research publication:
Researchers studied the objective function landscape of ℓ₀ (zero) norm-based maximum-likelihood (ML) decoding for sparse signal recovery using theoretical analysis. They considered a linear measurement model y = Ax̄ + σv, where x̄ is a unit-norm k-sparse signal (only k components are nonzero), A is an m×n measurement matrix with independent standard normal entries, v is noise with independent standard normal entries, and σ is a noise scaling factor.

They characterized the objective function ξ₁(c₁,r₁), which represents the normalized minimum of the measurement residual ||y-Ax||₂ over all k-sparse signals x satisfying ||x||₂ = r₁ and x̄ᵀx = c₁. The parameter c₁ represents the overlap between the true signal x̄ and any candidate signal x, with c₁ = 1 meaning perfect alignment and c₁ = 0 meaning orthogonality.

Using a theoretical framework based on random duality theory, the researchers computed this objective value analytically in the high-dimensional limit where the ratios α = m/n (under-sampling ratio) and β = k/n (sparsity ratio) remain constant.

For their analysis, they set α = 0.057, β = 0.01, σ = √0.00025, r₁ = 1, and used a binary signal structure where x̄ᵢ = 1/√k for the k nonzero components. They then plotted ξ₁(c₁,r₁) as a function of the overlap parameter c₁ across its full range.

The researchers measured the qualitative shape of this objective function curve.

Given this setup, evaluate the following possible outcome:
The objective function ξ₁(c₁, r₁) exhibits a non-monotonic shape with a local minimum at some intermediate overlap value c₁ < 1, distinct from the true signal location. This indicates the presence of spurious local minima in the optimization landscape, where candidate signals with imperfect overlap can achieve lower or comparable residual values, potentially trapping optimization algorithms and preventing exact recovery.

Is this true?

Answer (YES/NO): YES